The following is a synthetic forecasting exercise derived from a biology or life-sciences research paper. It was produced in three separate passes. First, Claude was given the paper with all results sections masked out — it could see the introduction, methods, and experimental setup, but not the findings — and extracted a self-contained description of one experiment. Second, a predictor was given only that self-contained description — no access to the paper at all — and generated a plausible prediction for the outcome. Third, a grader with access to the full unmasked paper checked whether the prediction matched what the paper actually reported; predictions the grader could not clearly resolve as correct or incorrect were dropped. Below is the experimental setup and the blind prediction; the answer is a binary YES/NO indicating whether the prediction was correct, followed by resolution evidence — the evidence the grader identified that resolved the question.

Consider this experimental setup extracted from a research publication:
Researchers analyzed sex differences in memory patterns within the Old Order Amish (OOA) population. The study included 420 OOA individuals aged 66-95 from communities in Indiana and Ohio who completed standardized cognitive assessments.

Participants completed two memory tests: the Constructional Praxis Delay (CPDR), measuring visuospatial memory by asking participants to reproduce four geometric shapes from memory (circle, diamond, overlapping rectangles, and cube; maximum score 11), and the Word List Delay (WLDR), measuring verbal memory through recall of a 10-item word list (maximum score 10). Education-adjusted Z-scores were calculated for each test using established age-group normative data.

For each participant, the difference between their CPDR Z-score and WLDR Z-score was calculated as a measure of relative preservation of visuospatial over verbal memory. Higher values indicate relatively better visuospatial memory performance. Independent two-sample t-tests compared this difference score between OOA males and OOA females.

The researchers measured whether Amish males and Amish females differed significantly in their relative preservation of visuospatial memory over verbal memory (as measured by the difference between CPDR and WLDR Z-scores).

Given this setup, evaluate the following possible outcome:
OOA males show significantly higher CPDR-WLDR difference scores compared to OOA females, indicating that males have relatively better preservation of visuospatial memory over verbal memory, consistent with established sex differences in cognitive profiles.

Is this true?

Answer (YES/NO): YES